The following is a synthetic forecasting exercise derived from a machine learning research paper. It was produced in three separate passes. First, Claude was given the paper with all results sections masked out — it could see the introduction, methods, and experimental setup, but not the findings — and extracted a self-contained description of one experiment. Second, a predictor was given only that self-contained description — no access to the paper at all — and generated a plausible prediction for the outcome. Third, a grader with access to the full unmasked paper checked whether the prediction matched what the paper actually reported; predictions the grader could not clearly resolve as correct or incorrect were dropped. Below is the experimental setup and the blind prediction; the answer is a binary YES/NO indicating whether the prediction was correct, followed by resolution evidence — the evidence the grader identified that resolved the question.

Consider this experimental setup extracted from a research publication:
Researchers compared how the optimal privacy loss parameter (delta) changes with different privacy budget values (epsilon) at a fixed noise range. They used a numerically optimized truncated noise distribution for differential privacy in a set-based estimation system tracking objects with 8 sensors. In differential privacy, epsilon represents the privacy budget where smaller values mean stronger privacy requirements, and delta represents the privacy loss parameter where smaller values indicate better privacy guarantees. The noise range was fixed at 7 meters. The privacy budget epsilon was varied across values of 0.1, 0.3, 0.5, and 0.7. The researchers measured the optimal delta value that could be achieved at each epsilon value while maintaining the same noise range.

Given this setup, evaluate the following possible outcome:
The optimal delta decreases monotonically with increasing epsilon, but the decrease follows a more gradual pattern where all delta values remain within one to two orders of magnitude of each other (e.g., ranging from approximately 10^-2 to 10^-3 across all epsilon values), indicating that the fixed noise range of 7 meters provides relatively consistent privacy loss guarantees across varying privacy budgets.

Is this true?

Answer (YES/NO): YES